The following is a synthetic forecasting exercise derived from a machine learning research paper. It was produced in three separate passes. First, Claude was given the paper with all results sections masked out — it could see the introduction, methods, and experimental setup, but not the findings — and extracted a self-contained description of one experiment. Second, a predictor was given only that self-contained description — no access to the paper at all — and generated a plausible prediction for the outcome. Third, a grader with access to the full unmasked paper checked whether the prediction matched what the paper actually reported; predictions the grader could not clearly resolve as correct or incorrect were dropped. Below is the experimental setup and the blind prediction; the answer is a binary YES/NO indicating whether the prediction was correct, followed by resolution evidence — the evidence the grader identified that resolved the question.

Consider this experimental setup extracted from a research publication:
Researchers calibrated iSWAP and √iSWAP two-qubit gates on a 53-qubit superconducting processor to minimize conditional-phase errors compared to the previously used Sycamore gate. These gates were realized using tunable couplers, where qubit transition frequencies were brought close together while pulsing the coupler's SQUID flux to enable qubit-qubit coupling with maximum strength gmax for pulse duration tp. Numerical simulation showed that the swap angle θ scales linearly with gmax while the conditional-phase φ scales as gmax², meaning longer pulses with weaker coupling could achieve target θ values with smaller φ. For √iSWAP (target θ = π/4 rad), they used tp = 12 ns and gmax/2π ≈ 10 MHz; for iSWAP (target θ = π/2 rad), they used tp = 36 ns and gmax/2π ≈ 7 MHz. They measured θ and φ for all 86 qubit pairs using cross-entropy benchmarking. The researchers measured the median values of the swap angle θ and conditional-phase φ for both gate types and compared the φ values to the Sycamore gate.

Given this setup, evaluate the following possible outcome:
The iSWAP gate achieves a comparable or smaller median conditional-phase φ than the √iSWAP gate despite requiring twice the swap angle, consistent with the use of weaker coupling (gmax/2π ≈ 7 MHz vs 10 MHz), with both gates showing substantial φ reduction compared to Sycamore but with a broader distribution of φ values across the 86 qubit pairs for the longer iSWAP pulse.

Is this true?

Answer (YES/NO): NO